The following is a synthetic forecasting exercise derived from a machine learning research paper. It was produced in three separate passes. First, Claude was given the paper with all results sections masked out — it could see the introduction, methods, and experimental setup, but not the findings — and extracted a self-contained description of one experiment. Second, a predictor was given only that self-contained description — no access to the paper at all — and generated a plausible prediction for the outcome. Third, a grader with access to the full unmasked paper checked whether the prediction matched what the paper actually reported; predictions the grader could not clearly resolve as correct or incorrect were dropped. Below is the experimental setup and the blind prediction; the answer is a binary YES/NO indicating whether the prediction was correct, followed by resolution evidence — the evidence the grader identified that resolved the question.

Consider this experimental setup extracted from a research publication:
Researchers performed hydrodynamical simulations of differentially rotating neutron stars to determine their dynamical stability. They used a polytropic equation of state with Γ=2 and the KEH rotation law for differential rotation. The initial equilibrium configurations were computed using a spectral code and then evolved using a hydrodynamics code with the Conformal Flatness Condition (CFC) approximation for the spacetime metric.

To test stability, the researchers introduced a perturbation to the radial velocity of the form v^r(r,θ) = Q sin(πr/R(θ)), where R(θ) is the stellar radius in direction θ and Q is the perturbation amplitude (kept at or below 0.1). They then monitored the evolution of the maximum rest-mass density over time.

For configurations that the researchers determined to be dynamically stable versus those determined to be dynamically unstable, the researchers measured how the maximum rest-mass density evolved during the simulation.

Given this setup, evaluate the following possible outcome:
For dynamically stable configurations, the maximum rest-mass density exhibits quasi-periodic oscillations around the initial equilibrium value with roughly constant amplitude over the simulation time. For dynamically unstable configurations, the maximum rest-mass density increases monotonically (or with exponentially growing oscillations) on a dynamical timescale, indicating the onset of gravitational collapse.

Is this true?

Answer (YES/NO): YES